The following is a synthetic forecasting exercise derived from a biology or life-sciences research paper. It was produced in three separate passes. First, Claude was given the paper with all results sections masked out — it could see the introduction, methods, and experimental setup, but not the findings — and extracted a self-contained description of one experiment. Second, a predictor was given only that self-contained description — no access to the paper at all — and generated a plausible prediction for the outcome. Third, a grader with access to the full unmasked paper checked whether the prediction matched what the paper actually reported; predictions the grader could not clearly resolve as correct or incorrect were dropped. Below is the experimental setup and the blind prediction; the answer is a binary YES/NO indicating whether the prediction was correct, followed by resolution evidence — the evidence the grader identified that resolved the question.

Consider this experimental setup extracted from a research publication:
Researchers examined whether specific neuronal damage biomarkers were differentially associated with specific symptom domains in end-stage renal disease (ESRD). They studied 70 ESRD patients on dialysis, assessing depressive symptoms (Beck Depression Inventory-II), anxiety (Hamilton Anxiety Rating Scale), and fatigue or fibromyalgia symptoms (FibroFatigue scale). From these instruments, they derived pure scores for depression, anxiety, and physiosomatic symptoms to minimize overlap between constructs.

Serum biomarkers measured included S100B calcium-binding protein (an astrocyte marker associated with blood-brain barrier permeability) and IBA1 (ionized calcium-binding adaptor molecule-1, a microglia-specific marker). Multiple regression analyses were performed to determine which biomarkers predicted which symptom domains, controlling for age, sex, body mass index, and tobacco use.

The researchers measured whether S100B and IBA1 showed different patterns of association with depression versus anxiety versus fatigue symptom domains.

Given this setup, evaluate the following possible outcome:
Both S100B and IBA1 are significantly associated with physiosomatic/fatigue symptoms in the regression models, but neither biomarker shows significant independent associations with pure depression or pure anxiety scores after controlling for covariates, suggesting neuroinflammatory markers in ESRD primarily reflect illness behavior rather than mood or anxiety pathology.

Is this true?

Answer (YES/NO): NO